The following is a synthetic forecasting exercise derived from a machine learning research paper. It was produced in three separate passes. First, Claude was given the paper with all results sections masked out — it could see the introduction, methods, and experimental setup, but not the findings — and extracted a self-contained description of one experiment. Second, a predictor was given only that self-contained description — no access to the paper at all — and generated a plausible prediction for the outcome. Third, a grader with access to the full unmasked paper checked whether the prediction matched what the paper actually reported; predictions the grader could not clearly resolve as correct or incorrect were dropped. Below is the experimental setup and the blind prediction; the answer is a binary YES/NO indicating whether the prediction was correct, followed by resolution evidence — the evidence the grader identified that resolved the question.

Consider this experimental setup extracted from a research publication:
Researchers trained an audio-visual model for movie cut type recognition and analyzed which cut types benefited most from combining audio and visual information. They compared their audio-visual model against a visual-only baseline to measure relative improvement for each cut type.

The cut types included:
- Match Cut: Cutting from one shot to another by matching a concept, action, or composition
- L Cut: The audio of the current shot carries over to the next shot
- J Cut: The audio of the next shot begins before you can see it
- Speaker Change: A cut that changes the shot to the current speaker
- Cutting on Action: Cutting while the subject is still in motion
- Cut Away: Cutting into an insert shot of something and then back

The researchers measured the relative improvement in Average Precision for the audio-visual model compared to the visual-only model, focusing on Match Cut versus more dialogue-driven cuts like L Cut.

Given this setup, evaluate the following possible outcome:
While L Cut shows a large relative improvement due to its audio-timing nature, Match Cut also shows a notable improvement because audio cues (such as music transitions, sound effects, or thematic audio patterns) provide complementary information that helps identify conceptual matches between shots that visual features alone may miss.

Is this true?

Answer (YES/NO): YES